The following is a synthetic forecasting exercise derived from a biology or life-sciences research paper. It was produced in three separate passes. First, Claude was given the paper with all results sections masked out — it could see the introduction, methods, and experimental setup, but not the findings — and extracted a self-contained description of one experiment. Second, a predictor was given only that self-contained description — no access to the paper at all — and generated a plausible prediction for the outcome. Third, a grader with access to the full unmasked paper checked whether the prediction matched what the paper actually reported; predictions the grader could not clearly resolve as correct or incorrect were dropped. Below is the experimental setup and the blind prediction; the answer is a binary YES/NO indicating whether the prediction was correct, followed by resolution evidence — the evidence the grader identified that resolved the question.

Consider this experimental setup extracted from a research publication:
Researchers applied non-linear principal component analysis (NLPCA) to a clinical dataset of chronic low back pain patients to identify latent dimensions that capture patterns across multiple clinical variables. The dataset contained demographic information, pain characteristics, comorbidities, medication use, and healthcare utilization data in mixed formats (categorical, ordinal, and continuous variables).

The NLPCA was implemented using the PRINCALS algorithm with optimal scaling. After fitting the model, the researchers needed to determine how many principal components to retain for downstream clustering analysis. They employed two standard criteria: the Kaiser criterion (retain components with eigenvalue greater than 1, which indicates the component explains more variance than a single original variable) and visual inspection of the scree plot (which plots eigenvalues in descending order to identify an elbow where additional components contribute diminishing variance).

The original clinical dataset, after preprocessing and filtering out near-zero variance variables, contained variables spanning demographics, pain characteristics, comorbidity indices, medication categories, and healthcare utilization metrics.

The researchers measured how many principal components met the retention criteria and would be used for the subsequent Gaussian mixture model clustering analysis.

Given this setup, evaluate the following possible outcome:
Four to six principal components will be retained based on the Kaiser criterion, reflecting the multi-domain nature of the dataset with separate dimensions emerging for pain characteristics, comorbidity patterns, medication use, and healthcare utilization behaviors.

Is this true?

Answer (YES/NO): NO